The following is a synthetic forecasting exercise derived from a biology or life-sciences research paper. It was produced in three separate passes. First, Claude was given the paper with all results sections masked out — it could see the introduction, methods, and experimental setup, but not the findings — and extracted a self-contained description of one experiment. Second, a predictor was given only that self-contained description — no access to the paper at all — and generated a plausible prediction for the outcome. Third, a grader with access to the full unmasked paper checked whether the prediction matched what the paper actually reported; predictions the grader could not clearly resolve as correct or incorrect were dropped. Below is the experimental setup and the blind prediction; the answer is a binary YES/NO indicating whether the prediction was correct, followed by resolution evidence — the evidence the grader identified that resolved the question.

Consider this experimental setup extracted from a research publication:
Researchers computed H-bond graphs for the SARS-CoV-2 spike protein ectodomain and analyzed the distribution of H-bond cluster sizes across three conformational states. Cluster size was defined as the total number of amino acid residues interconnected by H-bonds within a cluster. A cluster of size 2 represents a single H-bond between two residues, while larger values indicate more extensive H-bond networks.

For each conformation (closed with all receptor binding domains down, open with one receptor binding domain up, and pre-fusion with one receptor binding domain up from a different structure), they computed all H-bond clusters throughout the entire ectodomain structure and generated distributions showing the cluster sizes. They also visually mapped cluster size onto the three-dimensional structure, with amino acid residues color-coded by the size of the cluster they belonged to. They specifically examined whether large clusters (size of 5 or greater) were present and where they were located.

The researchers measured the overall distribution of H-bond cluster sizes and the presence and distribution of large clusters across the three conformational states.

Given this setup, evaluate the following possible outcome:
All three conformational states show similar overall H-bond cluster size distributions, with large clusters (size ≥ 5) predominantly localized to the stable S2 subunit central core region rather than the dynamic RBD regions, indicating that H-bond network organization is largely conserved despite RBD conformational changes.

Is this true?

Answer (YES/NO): NO